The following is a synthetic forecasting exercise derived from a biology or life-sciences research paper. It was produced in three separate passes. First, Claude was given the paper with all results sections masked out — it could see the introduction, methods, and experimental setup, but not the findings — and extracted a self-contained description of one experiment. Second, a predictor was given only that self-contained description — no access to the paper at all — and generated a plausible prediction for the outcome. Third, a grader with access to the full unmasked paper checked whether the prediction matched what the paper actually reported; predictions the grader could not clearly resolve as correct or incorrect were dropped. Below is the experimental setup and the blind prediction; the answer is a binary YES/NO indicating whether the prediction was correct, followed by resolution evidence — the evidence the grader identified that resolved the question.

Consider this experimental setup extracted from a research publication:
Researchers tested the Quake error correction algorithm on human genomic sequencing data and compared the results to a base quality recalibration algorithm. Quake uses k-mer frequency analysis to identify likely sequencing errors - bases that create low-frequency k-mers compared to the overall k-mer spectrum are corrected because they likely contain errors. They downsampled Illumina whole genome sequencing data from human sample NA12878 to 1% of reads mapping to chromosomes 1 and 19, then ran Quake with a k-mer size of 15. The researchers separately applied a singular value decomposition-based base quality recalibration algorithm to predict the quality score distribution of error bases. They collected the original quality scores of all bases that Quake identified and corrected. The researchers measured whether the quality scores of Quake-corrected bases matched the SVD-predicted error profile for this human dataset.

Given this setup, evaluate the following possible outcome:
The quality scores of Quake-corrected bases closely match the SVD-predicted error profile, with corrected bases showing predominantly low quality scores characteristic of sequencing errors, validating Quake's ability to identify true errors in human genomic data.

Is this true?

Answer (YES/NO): YES